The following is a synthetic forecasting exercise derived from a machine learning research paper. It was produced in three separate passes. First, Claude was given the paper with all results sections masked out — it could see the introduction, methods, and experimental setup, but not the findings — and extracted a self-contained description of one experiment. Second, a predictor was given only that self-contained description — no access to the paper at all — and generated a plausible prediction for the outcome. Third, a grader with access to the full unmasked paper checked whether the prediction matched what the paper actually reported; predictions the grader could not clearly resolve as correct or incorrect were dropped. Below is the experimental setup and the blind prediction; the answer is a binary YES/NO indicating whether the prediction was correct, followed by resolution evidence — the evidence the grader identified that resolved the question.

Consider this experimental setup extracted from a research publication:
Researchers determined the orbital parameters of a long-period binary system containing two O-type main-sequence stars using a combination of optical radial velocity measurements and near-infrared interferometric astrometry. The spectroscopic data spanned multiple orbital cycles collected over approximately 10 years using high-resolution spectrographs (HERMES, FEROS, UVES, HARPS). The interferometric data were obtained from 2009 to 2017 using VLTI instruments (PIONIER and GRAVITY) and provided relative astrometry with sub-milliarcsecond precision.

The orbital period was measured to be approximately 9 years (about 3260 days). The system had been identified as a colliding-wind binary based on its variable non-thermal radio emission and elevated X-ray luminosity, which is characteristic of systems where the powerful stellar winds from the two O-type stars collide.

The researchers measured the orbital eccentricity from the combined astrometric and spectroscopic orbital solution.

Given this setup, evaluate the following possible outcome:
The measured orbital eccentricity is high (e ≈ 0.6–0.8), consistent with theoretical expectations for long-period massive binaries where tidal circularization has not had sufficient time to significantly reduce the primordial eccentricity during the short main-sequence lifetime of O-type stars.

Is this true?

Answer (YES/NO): YES